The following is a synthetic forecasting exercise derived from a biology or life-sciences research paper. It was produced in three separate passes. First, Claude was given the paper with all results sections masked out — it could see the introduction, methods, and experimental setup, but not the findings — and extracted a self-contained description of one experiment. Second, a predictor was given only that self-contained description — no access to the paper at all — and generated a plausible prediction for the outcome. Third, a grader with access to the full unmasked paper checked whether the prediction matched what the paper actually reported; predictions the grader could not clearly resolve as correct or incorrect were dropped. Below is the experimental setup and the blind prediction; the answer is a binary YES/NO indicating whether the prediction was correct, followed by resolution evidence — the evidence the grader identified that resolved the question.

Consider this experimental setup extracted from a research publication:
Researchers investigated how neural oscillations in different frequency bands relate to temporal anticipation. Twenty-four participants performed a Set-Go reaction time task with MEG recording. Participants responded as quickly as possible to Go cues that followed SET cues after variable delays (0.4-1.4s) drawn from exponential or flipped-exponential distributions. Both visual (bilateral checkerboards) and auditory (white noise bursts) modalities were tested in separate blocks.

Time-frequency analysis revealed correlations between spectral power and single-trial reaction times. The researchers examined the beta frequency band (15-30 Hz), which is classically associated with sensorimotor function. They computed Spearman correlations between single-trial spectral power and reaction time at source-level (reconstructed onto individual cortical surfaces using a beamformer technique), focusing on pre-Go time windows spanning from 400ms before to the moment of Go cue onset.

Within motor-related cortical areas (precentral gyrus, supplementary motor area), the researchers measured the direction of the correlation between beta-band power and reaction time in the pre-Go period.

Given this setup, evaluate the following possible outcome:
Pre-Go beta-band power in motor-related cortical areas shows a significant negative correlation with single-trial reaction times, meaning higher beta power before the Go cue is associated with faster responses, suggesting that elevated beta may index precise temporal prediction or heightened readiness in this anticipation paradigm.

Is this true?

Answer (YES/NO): NO